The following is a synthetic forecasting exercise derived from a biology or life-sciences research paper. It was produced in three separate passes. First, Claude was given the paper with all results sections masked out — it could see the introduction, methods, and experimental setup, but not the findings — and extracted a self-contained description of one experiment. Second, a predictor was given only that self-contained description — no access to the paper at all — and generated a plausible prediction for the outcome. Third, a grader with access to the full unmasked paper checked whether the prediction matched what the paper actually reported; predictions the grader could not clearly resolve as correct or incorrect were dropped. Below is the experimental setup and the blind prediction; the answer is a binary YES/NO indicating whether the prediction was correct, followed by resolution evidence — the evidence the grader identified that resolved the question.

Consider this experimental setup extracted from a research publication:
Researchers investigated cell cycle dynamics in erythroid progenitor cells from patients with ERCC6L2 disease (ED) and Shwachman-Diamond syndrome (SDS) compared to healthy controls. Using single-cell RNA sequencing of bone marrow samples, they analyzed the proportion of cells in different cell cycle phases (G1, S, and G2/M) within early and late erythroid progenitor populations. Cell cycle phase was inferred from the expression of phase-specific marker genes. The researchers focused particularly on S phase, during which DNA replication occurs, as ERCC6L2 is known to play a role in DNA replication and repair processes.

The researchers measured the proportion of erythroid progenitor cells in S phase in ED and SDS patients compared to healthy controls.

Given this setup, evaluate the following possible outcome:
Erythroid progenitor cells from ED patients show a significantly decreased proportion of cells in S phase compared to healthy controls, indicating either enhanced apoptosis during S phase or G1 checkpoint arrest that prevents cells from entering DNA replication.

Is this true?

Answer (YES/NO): NO